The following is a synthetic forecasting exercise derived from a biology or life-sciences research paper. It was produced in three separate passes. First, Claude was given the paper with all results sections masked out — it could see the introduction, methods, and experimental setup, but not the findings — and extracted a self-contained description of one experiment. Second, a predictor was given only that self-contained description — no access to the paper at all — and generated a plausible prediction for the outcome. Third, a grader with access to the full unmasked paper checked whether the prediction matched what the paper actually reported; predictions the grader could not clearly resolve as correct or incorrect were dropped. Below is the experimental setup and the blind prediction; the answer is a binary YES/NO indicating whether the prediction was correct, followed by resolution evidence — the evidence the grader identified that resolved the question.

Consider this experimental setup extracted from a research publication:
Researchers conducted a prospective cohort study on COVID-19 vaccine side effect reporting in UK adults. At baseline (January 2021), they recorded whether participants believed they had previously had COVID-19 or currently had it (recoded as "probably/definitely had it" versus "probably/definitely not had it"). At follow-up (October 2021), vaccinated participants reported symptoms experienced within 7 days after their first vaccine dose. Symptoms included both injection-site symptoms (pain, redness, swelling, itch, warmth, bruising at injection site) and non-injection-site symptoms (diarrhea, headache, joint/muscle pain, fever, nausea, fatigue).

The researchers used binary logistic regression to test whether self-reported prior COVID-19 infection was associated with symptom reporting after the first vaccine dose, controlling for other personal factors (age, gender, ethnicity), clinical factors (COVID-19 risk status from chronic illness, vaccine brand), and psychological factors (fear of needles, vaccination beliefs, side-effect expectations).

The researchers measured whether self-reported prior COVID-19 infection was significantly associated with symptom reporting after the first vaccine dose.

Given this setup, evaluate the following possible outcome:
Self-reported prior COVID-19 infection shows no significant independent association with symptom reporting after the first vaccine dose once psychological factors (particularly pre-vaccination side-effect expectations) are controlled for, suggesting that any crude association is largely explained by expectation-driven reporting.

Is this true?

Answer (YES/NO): NO